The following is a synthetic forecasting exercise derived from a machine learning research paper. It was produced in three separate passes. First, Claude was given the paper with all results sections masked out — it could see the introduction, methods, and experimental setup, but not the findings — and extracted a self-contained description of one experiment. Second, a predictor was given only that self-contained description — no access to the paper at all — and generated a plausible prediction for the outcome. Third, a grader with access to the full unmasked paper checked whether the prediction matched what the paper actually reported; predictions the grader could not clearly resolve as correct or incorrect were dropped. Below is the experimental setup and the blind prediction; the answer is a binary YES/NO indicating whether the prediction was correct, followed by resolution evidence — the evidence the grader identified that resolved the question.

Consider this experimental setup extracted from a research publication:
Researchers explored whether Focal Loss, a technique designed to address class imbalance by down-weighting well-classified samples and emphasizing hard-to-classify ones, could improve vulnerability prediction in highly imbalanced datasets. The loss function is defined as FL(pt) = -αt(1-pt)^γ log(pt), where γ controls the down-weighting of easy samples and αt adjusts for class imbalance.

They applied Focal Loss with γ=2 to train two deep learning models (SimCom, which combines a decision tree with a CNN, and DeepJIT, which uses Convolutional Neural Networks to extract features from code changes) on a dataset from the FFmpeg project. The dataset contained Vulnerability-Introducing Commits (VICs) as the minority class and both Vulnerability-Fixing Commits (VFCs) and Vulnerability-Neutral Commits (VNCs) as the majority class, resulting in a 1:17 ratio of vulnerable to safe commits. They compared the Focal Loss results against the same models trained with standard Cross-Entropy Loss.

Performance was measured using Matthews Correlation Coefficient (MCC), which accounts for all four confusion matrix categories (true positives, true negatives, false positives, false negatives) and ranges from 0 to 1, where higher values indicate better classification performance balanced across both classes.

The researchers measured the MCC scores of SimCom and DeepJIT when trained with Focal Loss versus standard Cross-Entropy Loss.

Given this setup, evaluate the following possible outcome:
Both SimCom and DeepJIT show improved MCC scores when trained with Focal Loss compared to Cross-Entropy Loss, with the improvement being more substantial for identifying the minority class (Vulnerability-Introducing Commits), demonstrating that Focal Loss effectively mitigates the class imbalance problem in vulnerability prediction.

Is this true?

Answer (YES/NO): NO